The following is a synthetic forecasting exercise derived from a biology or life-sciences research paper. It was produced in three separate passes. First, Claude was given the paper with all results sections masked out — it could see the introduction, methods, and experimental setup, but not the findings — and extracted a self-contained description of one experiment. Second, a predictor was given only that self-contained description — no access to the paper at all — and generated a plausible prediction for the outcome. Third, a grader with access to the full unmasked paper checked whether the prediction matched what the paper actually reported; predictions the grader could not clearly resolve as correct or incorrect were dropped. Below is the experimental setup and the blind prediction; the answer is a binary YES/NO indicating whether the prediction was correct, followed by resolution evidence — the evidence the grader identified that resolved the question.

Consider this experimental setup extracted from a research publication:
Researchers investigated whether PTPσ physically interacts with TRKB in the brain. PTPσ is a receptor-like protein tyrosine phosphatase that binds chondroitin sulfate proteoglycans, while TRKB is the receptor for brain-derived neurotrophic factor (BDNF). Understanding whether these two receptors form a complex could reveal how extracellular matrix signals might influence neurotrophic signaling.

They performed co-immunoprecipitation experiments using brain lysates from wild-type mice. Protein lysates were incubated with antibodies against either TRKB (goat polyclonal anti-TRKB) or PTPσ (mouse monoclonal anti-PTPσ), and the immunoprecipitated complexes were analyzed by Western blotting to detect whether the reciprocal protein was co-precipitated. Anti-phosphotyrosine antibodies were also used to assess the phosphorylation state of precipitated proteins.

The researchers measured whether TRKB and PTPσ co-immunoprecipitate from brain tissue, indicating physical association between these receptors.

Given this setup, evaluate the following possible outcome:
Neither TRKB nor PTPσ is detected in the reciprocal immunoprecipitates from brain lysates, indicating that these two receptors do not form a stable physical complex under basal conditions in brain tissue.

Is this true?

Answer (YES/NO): NO